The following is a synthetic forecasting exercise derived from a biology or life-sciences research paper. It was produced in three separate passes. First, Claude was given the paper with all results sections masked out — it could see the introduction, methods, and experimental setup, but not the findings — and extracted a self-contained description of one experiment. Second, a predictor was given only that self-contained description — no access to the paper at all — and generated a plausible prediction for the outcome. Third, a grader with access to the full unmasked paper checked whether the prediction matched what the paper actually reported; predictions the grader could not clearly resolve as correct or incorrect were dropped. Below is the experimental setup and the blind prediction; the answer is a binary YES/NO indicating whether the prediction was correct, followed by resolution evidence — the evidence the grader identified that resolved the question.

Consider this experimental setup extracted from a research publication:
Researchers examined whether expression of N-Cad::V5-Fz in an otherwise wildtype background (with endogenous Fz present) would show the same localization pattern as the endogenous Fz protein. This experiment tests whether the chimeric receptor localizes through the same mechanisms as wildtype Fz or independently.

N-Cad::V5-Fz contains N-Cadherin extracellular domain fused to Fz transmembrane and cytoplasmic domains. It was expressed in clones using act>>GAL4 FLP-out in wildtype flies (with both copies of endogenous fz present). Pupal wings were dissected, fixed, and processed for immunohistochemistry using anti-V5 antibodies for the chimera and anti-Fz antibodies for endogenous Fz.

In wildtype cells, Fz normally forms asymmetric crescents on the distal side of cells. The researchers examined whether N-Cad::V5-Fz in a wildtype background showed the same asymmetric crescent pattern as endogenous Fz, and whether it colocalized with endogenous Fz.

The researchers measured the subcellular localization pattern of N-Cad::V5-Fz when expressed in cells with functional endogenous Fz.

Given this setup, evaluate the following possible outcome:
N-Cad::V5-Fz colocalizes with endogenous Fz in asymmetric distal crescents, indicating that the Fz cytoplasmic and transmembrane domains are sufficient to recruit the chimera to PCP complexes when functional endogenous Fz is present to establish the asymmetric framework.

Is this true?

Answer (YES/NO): NO